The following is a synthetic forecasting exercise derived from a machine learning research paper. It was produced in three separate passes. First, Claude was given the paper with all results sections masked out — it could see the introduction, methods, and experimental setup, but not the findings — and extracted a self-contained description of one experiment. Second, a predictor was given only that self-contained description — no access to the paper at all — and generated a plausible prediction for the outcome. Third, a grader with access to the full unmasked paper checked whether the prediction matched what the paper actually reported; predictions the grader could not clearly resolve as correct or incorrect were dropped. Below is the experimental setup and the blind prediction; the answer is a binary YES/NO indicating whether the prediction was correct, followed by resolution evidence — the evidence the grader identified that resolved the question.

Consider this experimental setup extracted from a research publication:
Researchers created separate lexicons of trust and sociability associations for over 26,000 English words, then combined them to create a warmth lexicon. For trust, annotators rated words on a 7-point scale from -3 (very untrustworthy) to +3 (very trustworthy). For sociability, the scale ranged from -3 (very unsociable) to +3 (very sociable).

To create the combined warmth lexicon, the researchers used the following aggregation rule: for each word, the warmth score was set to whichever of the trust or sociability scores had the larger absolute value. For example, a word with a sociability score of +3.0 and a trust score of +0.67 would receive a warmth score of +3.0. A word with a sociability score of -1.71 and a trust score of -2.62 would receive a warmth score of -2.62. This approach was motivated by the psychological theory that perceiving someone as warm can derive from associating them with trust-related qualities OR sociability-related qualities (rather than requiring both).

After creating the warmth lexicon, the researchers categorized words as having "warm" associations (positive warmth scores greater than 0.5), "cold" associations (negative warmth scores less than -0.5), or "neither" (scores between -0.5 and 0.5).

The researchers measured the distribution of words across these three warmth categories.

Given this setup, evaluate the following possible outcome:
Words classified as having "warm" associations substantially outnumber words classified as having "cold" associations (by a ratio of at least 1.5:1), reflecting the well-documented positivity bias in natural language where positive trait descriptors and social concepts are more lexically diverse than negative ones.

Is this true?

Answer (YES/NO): NO